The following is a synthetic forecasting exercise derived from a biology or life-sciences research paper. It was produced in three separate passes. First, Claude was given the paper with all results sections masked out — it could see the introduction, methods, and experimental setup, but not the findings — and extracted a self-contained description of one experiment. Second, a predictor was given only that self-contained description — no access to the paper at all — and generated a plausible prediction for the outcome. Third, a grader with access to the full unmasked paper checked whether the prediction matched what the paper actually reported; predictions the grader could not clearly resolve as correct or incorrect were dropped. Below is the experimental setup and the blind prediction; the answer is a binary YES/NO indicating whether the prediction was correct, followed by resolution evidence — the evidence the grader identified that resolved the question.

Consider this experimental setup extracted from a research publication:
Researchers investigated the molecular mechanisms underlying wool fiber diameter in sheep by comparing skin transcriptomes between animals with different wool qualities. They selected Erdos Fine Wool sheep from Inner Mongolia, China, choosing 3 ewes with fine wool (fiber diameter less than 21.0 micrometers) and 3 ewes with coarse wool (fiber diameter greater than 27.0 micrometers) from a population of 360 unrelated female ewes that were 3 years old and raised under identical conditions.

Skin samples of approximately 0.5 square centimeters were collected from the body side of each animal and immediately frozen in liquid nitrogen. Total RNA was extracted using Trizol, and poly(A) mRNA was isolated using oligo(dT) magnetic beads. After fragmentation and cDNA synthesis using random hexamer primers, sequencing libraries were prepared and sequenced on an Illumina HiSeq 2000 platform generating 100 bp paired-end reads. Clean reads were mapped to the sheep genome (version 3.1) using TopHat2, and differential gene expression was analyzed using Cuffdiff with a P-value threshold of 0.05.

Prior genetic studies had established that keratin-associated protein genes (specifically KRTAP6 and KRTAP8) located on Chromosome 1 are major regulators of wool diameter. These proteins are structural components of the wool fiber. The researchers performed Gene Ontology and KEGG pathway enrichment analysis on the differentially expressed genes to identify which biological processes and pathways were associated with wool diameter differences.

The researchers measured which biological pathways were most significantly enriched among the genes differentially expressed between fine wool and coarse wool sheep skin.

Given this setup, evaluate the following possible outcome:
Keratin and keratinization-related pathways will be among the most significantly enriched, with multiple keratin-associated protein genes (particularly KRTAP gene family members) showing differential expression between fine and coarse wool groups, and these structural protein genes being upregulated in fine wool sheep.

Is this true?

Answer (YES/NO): NO